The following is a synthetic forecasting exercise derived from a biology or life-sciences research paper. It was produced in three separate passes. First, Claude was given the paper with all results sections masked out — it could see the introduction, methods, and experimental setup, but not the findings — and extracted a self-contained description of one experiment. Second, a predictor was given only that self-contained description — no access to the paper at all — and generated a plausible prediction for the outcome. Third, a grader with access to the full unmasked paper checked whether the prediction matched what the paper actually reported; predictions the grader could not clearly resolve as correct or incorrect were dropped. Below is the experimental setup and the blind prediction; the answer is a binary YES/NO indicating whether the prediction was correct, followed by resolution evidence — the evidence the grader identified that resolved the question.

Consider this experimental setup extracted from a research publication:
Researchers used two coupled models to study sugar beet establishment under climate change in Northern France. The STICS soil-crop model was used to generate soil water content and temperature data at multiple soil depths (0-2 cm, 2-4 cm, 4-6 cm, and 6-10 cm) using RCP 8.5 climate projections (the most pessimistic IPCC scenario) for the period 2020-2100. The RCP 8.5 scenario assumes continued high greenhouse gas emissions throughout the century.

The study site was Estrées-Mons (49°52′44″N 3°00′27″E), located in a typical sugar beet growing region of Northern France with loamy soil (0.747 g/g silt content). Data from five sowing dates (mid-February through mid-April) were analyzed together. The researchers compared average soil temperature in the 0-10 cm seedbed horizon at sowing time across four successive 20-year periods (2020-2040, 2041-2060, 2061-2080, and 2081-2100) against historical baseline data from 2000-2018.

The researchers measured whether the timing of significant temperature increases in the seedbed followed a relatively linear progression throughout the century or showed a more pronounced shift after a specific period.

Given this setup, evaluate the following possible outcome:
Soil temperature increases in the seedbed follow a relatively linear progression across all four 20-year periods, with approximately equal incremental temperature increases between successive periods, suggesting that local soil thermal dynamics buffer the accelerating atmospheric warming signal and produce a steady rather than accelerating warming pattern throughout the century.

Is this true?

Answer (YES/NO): NO